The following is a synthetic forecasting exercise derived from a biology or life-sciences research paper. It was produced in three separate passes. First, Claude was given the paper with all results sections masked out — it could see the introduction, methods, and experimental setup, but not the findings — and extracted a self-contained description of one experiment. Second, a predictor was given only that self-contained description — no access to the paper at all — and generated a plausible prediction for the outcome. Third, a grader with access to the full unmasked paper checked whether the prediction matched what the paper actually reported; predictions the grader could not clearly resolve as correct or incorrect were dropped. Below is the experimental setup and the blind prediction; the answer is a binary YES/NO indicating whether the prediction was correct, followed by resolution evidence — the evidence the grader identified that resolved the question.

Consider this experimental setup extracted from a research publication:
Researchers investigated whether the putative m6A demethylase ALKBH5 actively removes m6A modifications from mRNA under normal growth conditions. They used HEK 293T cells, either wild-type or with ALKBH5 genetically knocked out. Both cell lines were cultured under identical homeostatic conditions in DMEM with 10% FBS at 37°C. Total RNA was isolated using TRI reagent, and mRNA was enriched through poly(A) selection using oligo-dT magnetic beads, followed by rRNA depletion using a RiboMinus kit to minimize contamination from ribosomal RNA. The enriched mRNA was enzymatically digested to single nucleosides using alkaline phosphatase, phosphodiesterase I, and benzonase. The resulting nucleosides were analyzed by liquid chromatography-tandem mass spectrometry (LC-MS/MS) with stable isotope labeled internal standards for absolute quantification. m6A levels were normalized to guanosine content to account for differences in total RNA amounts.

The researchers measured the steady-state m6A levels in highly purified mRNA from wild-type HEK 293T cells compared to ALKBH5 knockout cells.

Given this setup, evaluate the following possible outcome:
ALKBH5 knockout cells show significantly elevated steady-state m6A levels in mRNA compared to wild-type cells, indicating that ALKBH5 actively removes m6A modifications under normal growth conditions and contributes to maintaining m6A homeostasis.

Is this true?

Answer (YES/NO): NO